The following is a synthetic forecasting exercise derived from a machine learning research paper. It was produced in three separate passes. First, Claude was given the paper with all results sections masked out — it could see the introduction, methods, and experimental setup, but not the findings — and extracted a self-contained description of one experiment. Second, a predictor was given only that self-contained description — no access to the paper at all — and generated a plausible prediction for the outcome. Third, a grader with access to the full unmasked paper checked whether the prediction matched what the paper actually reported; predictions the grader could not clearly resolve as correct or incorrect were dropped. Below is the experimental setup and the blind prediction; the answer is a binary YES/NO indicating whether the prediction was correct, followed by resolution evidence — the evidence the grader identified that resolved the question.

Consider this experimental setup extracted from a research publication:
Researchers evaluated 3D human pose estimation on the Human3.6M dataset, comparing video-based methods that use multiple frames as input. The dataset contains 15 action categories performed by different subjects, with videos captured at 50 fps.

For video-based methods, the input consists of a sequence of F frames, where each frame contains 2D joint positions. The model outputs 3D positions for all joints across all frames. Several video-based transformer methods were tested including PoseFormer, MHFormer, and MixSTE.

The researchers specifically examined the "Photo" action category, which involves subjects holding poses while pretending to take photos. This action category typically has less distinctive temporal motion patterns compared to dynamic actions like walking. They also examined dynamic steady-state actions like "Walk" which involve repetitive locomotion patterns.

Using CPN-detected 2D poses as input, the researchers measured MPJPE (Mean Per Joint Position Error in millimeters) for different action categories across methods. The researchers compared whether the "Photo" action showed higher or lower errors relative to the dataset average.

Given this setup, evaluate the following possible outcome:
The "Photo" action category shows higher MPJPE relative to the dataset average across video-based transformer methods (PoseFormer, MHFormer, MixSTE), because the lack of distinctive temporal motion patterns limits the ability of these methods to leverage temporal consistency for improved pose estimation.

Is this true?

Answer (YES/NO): YES